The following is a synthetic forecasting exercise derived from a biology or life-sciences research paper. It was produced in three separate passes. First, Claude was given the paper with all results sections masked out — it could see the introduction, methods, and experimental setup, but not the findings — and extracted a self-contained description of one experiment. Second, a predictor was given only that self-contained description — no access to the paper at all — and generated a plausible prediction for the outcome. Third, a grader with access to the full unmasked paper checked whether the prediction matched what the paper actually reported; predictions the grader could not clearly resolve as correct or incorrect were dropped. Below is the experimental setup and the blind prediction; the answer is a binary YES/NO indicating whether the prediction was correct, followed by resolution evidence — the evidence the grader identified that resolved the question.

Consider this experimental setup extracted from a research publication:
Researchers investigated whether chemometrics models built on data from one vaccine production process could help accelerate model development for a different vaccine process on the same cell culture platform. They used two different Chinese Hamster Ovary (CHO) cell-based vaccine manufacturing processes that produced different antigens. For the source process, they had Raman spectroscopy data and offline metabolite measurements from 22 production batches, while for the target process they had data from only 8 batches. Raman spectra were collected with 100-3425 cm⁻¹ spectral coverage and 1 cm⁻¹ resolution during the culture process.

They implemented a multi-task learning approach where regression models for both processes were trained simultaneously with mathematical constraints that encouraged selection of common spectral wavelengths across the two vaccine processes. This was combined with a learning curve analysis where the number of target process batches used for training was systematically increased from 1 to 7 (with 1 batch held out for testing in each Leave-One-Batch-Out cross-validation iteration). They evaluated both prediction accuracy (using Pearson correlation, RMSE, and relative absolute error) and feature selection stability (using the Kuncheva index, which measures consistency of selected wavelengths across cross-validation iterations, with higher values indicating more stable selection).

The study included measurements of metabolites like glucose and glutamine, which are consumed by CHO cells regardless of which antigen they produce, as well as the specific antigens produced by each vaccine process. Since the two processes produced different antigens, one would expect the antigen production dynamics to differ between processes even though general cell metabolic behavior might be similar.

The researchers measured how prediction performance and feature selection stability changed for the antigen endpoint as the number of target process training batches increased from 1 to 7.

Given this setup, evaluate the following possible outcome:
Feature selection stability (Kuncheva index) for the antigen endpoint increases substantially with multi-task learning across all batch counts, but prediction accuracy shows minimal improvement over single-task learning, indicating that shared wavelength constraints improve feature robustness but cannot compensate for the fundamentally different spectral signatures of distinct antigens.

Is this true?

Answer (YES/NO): NO